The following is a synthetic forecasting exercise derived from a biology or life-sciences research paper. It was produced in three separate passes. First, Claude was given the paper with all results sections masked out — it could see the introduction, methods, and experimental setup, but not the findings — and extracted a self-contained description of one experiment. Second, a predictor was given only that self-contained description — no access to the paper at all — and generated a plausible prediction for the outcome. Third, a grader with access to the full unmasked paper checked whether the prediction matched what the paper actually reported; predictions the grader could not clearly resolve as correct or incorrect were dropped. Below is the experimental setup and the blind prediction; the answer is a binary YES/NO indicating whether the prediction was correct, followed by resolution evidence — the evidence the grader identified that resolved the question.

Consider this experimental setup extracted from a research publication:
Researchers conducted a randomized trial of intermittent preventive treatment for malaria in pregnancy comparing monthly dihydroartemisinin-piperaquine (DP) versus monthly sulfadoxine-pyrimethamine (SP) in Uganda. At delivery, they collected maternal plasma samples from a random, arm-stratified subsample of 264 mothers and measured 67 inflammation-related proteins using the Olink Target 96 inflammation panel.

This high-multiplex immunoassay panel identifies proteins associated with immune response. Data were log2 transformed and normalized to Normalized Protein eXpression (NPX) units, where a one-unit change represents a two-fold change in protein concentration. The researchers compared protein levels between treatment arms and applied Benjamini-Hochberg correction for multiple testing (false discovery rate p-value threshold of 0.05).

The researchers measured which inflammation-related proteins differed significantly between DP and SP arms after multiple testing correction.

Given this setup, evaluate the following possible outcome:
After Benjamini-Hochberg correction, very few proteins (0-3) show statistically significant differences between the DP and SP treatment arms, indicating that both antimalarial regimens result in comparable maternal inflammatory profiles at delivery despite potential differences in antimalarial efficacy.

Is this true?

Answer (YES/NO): YES